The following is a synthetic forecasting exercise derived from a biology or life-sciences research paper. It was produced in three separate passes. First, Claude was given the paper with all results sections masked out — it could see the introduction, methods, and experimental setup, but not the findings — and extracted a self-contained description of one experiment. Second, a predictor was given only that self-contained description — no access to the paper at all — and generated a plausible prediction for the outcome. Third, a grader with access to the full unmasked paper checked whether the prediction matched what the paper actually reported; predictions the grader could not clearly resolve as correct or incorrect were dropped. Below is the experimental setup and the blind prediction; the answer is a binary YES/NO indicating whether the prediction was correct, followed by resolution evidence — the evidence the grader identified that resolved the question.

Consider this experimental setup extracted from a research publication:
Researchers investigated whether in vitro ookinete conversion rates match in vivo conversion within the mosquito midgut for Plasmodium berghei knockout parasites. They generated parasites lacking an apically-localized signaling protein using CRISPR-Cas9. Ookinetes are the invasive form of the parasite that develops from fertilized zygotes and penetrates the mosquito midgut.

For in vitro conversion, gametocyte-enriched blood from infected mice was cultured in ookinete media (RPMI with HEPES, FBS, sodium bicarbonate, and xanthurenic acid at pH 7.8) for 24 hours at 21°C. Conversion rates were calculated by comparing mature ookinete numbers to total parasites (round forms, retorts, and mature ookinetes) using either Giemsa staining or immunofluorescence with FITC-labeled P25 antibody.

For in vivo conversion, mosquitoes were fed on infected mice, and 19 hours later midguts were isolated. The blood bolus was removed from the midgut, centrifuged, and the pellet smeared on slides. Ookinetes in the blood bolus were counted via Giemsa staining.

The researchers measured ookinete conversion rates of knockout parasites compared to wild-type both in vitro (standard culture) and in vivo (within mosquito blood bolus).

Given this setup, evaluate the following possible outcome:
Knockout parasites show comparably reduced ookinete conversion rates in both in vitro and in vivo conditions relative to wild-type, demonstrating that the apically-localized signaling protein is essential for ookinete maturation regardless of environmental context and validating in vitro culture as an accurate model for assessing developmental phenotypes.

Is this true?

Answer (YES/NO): NO